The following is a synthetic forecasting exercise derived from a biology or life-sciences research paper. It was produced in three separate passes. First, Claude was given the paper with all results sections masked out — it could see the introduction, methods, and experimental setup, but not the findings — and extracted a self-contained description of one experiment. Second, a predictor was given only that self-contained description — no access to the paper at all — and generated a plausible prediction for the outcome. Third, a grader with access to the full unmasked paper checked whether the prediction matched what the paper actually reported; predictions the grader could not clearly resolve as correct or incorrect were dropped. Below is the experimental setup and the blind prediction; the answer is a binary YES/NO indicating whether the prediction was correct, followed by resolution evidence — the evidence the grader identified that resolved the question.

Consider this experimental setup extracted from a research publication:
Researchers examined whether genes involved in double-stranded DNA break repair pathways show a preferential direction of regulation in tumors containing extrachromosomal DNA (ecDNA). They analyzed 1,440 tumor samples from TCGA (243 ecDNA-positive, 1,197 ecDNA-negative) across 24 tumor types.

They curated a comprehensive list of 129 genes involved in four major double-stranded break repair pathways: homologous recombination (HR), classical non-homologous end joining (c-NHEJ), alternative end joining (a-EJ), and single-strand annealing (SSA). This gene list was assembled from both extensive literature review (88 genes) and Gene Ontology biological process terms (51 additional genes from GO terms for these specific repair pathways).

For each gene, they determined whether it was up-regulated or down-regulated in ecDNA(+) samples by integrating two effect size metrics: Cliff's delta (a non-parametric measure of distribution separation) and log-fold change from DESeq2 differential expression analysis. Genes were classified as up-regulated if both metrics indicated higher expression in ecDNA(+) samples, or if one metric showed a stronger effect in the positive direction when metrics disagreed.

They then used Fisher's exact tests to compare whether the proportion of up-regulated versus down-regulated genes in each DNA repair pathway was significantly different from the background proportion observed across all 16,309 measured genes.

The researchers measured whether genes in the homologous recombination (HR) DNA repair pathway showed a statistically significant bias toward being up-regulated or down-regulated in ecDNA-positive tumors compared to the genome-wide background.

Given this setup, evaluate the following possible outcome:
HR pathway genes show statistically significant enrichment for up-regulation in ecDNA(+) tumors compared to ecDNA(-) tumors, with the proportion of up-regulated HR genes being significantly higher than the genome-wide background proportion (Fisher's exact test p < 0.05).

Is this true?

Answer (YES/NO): YES